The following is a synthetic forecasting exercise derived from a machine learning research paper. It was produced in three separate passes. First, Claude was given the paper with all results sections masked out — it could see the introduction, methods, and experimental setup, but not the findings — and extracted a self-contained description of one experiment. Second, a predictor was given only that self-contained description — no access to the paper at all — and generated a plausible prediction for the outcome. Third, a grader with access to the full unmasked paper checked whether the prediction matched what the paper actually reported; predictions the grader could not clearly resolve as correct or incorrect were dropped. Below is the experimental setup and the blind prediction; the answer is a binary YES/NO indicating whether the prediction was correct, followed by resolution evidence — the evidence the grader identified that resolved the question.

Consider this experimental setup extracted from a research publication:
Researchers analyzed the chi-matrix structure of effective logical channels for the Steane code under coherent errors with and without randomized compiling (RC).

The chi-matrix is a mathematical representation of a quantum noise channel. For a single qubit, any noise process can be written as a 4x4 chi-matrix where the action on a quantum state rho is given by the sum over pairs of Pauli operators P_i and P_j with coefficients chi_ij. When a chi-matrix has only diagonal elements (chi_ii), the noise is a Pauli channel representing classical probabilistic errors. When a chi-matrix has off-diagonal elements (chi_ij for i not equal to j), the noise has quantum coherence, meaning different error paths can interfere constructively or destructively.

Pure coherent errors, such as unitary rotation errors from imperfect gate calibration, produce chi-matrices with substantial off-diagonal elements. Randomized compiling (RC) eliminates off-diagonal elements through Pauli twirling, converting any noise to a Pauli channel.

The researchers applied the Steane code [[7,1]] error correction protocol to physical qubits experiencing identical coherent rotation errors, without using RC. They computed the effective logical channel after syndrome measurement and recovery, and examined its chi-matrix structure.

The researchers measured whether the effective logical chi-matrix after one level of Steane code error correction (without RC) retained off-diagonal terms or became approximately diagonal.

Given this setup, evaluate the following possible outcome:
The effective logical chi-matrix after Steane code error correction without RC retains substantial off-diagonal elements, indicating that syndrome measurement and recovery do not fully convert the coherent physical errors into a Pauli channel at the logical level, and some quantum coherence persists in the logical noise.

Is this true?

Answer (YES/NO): YES